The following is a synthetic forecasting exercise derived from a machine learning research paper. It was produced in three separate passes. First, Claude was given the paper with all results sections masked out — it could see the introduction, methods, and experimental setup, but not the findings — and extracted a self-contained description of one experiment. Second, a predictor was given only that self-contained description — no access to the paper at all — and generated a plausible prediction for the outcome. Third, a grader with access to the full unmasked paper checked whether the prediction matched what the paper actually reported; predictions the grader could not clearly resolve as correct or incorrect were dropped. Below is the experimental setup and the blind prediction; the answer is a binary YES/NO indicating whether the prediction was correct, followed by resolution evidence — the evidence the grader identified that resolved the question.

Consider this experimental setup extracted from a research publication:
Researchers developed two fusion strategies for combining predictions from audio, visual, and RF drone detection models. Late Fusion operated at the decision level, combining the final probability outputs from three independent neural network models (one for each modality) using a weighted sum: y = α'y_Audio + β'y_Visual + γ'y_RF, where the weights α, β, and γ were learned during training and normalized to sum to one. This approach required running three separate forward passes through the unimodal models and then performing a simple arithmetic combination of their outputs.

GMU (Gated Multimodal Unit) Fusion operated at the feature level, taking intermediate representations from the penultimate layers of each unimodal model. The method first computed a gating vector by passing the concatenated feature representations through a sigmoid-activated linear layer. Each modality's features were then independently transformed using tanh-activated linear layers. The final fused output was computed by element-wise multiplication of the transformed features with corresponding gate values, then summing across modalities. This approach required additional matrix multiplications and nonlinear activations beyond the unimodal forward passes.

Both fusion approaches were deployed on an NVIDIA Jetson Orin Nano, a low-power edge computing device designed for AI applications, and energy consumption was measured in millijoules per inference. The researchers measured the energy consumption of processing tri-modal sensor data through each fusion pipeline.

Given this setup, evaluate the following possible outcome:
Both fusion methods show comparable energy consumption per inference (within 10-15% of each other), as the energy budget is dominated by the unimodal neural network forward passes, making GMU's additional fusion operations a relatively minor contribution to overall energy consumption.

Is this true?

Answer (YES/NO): YES